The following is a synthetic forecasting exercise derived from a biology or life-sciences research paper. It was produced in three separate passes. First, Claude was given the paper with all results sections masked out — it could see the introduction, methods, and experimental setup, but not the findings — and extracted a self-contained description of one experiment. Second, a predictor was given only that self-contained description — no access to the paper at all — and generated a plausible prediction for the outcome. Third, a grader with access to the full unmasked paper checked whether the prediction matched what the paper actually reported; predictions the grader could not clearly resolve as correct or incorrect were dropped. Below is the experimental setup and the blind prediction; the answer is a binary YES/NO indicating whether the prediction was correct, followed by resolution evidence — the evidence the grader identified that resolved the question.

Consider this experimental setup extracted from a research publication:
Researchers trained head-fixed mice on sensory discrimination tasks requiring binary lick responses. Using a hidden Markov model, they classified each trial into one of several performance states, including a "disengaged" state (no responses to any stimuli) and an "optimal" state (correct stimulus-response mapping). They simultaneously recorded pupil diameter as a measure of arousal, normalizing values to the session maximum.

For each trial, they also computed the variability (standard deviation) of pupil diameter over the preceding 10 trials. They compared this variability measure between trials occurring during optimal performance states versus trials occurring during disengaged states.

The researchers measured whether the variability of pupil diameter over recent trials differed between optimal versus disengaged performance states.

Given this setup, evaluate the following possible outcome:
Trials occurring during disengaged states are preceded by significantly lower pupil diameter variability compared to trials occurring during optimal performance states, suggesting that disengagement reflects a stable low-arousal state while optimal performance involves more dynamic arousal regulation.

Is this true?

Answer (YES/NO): NO